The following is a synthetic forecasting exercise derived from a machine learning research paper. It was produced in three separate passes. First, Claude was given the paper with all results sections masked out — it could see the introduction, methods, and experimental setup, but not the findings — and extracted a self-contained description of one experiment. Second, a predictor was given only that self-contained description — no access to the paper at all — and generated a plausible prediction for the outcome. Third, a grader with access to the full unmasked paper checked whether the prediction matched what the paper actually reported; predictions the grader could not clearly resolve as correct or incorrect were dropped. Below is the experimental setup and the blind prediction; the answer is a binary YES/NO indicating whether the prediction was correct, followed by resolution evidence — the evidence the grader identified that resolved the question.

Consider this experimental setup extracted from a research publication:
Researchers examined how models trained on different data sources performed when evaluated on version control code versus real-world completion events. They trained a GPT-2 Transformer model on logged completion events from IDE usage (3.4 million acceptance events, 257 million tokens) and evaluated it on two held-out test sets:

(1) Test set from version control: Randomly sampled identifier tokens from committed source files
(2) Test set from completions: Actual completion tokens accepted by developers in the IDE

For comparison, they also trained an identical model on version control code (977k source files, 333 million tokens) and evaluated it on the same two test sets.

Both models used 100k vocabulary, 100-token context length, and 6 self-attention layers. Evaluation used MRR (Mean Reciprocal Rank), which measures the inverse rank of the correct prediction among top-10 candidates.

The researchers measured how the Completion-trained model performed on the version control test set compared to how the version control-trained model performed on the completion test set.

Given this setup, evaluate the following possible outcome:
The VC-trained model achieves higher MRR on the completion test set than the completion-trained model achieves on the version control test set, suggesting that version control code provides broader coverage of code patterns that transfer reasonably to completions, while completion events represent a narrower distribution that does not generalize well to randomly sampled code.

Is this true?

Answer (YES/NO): NO